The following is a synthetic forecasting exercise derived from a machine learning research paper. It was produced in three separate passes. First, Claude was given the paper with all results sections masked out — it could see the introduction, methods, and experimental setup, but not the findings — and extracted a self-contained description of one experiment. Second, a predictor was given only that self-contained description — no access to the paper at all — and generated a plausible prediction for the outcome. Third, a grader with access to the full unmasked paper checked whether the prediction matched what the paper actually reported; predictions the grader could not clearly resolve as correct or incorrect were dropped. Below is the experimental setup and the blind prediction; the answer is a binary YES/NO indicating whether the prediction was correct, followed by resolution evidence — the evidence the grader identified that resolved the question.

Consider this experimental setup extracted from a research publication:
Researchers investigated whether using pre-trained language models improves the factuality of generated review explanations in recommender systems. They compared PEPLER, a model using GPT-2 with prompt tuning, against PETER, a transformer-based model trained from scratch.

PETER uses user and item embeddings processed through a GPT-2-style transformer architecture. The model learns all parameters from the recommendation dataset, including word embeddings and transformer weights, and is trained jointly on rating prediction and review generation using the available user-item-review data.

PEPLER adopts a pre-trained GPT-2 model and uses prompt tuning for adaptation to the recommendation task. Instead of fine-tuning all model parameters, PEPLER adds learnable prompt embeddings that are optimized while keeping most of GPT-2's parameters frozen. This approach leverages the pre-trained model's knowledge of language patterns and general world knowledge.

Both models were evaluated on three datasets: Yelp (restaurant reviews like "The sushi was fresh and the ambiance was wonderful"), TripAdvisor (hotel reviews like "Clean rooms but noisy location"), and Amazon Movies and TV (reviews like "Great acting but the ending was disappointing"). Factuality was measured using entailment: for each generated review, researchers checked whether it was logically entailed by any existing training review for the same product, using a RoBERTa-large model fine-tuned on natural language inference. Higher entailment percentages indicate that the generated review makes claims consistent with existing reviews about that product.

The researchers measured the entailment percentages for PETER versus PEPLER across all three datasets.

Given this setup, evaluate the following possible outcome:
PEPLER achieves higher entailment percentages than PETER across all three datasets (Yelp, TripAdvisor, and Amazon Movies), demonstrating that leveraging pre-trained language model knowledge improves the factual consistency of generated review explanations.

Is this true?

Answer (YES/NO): NO